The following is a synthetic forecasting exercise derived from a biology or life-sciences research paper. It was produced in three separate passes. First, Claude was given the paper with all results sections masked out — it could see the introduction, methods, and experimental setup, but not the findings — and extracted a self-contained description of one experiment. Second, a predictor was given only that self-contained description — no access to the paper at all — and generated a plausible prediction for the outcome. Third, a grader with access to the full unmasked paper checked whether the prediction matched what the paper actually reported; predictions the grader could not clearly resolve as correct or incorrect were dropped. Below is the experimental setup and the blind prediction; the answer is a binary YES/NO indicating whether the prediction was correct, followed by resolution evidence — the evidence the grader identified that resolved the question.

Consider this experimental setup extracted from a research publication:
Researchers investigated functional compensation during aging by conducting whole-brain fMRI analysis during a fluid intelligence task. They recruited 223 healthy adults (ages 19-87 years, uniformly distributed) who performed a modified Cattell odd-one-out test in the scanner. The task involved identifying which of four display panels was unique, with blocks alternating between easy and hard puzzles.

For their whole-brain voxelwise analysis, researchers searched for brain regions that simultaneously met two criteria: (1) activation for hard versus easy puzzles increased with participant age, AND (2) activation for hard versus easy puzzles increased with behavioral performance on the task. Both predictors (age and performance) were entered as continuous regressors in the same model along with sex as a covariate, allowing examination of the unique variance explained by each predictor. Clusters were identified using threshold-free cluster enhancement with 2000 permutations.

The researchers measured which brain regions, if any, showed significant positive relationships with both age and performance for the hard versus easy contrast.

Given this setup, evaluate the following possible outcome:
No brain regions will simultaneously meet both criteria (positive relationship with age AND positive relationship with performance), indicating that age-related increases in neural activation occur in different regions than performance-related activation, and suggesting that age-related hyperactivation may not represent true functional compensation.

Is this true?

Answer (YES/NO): NO